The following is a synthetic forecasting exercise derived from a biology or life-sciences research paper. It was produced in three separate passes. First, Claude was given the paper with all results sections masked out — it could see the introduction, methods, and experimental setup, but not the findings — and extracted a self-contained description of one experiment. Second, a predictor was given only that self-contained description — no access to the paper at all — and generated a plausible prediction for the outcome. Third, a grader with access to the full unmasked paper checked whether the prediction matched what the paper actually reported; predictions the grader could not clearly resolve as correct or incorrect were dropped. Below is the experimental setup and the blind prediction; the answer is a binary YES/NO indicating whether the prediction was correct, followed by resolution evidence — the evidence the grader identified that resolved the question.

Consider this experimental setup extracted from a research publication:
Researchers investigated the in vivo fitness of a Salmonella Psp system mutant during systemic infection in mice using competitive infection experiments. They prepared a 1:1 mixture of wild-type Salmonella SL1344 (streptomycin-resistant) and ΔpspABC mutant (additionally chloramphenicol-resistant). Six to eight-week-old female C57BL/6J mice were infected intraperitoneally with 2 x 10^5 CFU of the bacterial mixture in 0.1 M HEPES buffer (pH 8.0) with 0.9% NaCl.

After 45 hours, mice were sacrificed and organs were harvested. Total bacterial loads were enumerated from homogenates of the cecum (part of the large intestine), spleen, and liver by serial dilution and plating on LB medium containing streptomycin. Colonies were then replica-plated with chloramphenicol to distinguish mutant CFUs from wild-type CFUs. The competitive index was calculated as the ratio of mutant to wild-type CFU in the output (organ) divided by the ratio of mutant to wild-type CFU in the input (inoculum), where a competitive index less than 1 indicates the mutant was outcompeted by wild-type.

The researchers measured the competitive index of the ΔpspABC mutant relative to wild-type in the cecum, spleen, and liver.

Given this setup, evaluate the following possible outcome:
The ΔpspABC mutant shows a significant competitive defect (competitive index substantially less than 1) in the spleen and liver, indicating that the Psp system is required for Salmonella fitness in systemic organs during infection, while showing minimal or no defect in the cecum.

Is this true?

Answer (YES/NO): NO